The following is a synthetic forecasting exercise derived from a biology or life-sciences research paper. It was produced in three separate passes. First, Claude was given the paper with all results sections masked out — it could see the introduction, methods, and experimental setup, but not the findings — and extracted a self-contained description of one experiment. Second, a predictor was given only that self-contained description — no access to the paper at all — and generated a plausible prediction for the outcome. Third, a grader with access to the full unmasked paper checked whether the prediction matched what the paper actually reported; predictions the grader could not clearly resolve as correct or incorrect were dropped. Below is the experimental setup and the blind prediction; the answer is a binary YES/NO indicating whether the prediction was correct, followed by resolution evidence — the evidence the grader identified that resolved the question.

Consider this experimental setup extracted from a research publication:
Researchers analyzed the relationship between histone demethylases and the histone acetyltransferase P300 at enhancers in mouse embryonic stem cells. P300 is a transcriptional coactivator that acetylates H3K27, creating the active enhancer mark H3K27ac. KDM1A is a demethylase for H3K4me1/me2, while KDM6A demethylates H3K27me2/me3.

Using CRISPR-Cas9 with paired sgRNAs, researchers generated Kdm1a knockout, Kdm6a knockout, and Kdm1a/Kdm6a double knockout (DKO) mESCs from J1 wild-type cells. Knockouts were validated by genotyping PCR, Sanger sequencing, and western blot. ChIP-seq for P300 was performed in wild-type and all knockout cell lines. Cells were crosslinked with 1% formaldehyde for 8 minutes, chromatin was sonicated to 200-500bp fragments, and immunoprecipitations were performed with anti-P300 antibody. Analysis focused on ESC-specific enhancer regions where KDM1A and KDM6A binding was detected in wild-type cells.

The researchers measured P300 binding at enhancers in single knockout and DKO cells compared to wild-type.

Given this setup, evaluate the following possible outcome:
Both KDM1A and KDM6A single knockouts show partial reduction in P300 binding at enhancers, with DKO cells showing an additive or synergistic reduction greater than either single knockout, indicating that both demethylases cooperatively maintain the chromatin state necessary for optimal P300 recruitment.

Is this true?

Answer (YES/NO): NO